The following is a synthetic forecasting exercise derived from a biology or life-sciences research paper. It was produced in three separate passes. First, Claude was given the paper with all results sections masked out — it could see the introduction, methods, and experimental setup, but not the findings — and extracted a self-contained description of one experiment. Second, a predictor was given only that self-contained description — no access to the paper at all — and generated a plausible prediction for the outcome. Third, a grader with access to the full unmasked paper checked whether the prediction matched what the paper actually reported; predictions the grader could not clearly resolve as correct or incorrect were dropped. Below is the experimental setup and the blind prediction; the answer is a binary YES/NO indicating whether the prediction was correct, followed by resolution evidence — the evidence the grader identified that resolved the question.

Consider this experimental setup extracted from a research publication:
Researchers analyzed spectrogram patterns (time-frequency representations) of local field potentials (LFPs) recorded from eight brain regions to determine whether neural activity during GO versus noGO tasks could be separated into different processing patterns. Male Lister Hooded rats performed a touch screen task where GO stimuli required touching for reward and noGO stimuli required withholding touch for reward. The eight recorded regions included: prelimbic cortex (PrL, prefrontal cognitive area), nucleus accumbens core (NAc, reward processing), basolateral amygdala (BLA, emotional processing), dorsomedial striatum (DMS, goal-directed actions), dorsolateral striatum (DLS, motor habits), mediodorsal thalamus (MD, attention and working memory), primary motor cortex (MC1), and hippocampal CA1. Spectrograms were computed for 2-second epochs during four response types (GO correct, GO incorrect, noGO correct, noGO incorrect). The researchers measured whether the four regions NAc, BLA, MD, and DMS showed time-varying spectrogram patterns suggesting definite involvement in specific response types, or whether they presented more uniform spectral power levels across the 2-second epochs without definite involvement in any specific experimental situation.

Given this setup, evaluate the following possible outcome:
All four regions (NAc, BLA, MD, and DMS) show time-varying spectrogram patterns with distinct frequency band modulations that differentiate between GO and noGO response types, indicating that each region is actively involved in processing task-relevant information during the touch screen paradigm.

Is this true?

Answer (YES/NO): NO